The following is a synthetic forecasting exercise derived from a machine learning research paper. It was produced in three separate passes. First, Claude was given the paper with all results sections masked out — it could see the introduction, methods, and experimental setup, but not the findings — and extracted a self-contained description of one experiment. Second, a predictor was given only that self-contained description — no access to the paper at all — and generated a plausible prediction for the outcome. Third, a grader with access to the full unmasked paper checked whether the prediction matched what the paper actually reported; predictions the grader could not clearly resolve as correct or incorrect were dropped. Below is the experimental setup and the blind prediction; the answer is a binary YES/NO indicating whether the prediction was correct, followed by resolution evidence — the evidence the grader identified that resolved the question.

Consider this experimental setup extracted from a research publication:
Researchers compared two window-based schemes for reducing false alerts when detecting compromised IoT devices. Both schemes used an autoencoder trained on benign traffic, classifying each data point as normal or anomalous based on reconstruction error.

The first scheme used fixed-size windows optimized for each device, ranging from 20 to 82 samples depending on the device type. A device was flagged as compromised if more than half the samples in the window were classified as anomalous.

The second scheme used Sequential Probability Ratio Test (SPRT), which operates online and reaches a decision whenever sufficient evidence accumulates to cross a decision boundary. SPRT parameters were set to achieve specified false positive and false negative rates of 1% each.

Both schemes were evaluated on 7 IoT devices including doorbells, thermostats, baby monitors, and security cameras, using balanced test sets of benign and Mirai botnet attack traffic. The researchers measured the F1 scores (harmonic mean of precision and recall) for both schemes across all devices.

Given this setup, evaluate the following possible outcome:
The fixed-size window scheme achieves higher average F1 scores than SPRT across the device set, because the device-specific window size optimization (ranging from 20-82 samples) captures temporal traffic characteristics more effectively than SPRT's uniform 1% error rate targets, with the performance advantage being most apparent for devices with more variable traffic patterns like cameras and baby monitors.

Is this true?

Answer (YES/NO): NO